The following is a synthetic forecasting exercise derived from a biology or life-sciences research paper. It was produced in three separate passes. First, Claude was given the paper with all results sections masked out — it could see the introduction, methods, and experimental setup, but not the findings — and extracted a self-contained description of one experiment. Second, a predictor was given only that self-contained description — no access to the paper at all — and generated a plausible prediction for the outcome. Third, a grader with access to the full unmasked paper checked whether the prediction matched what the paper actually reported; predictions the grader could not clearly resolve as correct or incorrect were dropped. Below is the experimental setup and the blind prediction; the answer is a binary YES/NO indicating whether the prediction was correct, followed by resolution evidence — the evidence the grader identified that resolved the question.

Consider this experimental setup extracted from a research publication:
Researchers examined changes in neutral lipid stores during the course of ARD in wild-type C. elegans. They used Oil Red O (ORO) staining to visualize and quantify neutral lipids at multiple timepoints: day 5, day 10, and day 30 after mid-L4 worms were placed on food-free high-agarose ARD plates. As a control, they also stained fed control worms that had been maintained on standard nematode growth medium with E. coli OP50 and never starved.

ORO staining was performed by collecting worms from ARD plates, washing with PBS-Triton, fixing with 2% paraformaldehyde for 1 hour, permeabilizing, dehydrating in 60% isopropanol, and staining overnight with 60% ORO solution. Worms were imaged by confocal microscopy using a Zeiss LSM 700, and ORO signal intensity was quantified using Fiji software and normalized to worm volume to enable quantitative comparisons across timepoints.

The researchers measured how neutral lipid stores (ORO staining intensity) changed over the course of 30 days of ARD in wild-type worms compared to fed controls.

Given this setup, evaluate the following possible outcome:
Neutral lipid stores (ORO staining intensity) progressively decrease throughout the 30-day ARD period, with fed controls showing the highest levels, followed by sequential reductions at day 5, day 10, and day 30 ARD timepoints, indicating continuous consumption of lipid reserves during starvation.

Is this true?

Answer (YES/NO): NO